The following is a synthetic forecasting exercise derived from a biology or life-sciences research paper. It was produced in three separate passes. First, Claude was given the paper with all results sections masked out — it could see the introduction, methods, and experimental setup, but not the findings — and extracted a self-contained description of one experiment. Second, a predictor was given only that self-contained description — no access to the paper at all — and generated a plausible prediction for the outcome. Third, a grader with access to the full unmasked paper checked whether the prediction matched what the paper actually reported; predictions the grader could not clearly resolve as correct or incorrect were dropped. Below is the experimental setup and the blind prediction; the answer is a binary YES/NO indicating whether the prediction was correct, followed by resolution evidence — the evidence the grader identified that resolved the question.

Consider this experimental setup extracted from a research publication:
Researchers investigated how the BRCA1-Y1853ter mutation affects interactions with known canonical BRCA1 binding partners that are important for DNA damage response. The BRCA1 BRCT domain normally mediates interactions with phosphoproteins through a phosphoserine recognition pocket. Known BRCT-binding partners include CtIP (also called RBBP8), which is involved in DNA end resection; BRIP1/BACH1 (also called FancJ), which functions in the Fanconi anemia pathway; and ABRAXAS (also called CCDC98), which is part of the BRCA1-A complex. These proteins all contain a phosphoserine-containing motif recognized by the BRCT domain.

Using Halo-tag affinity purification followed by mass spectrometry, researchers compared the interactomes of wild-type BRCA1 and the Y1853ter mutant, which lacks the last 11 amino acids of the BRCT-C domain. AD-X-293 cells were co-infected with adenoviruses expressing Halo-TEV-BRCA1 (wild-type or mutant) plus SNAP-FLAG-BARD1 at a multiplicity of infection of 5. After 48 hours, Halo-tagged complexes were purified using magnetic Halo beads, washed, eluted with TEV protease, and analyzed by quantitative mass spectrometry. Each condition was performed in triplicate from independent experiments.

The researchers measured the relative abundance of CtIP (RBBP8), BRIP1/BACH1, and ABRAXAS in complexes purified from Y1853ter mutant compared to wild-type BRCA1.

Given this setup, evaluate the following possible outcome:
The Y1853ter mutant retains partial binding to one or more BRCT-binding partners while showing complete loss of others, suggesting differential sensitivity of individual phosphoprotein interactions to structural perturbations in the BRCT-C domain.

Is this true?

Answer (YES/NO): NO